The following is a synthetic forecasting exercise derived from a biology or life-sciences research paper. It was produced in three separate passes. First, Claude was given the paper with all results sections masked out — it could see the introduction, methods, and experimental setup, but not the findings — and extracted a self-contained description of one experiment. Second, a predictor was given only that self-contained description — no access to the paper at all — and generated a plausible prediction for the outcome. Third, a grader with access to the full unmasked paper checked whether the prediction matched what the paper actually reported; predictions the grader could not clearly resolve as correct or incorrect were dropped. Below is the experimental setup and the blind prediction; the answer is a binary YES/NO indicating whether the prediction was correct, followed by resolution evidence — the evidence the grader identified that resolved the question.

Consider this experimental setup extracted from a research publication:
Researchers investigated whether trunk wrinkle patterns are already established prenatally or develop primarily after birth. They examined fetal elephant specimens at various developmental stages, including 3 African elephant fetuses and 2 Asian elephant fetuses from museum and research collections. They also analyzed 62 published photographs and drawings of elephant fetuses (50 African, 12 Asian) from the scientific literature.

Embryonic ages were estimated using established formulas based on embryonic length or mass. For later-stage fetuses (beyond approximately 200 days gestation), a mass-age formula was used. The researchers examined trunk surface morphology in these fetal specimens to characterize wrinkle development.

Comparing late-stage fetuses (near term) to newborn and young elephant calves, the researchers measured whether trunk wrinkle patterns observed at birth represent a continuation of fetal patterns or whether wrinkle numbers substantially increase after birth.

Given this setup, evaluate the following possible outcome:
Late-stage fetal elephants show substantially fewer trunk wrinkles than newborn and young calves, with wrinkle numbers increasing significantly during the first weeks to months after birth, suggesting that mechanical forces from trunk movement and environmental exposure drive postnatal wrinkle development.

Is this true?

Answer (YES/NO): NO